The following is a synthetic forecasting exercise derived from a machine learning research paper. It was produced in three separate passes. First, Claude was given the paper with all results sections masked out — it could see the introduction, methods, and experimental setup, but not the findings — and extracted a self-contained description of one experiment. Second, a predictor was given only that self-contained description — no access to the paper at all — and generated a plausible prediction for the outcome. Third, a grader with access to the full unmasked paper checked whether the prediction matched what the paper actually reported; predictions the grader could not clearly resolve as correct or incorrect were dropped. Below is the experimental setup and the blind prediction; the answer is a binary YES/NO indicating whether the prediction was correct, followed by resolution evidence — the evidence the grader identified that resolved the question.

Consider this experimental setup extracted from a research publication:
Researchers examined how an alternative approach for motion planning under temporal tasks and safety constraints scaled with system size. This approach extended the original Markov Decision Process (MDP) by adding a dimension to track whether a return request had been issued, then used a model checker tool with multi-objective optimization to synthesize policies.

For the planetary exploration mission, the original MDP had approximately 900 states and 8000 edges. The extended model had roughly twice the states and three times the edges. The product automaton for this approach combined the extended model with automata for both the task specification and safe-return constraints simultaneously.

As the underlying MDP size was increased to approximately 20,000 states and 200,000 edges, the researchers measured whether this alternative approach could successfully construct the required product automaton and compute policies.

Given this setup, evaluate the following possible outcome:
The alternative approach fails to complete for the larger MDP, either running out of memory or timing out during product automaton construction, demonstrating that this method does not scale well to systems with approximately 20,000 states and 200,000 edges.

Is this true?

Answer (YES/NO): NO